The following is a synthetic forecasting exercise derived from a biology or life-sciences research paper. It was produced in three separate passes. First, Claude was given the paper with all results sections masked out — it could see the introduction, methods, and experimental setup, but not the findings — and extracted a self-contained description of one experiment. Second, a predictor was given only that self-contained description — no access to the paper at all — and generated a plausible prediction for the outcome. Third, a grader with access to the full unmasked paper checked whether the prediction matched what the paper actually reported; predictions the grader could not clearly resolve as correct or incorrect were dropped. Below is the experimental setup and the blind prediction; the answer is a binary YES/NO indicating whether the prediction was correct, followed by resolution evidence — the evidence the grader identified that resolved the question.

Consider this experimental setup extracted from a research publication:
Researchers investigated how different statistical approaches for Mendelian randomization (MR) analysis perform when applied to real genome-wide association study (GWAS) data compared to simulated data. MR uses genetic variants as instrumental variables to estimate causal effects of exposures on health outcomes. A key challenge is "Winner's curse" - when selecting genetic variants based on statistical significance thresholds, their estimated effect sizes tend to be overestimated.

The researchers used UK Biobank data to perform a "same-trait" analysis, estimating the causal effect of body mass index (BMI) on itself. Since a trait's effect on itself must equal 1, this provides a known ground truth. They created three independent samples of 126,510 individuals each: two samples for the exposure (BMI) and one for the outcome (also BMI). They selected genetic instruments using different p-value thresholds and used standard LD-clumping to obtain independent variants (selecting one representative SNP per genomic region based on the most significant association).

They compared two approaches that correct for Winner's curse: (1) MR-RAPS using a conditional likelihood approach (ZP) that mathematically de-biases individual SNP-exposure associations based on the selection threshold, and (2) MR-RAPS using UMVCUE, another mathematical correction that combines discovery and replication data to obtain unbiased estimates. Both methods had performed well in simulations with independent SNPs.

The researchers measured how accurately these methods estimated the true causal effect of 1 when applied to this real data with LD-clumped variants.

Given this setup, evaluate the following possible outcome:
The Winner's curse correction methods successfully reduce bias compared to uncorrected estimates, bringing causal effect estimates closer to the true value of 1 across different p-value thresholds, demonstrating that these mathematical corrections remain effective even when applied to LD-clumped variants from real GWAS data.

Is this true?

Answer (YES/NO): NO